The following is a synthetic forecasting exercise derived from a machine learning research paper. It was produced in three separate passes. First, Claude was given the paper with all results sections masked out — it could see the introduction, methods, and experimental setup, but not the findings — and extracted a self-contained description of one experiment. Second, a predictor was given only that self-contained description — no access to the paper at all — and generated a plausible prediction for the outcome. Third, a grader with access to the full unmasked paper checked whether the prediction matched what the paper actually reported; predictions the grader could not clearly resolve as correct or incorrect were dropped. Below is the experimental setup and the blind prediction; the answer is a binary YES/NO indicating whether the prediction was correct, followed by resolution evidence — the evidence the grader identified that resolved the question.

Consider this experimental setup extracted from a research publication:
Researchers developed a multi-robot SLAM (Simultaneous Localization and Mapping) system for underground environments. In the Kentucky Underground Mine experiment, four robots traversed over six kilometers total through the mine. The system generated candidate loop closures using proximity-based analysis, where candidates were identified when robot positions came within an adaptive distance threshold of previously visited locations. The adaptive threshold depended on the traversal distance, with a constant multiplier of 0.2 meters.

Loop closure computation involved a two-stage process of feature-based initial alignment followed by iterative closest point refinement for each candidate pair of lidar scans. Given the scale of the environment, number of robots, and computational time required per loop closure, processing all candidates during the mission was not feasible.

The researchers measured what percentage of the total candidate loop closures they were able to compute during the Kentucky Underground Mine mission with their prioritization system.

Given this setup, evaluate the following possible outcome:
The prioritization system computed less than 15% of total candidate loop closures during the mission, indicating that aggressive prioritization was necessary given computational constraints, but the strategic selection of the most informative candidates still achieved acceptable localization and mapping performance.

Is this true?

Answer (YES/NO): NO